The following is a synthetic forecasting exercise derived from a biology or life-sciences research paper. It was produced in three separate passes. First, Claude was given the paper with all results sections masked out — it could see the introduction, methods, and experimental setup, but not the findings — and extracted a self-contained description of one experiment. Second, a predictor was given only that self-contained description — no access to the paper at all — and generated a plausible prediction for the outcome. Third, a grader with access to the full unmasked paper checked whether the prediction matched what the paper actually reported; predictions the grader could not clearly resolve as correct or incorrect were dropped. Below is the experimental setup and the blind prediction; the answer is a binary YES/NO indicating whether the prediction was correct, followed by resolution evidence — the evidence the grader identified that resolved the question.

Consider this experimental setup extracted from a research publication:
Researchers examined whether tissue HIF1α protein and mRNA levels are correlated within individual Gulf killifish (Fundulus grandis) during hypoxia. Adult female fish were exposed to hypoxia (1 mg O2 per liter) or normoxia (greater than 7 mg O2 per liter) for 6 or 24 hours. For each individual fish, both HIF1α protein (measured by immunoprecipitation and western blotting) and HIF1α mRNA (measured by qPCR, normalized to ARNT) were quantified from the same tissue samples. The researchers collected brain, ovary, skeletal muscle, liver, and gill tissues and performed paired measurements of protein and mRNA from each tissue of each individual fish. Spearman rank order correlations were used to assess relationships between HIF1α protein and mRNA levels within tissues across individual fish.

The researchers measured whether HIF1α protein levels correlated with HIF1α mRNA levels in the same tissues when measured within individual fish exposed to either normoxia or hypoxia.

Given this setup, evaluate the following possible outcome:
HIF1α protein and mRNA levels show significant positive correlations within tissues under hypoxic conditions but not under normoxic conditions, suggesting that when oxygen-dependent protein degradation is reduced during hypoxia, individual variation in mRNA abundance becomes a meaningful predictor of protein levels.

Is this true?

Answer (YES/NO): NO